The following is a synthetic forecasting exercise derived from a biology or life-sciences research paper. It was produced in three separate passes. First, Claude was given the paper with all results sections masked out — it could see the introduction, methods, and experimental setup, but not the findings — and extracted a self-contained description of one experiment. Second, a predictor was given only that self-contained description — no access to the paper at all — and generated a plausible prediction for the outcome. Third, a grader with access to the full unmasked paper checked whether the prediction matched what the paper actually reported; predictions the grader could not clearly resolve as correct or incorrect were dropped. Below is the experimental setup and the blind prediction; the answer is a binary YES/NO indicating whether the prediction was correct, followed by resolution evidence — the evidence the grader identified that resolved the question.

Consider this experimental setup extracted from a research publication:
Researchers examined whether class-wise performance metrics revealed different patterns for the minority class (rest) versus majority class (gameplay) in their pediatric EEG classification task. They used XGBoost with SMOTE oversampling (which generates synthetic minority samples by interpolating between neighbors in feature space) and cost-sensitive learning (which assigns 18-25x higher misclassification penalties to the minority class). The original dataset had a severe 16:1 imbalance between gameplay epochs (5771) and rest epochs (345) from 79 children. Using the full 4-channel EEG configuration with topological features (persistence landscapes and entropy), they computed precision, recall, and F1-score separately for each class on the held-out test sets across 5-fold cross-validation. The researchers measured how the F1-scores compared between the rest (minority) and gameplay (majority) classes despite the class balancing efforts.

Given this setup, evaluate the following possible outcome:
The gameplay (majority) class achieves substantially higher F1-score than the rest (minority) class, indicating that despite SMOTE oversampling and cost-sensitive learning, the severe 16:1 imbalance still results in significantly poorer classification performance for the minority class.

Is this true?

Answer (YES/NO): YES